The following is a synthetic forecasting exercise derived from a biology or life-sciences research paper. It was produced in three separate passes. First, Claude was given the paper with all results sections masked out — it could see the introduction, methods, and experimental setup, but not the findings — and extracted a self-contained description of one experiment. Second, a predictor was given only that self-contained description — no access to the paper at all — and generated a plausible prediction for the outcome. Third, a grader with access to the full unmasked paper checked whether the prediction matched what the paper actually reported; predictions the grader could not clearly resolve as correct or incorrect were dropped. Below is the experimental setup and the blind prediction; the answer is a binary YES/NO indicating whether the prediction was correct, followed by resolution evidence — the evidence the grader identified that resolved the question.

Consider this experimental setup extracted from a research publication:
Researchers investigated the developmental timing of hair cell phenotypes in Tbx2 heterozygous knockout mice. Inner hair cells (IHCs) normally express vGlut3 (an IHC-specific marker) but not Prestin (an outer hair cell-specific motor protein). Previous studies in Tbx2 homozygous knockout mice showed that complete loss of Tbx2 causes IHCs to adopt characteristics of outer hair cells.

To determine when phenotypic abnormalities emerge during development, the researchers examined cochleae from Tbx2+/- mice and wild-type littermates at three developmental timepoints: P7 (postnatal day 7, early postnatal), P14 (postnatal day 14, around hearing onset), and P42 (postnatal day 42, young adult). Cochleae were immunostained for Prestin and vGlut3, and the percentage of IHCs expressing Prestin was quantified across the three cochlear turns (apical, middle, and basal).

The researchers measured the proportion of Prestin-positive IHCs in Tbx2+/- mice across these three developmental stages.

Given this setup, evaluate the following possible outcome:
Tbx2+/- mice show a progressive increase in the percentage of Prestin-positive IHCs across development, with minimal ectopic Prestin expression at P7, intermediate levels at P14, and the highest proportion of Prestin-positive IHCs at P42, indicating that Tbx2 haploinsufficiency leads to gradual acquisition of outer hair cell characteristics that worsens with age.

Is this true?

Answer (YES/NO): NO